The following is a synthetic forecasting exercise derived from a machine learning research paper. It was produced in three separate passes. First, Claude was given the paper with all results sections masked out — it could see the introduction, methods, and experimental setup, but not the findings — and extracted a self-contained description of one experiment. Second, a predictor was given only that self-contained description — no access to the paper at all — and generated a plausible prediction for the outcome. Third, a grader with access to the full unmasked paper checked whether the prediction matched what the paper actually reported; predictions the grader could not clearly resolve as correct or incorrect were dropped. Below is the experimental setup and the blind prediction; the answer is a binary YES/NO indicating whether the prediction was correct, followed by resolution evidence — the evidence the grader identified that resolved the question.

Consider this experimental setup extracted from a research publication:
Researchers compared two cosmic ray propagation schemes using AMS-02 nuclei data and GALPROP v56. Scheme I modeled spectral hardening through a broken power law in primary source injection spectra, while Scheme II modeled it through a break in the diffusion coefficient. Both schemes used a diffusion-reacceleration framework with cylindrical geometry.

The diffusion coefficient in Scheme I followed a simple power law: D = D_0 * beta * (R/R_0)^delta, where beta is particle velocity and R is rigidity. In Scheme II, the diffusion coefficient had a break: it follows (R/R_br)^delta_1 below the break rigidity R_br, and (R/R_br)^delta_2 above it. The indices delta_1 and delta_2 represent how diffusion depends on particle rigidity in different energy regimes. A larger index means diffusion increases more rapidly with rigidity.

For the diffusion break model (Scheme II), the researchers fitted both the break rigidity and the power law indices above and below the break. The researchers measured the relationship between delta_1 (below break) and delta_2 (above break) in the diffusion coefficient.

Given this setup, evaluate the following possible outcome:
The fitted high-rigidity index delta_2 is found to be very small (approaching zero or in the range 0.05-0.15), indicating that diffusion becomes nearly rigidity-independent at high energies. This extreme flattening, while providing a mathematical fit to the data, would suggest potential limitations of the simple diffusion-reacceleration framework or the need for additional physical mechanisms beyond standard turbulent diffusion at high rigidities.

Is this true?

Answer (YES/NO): NO